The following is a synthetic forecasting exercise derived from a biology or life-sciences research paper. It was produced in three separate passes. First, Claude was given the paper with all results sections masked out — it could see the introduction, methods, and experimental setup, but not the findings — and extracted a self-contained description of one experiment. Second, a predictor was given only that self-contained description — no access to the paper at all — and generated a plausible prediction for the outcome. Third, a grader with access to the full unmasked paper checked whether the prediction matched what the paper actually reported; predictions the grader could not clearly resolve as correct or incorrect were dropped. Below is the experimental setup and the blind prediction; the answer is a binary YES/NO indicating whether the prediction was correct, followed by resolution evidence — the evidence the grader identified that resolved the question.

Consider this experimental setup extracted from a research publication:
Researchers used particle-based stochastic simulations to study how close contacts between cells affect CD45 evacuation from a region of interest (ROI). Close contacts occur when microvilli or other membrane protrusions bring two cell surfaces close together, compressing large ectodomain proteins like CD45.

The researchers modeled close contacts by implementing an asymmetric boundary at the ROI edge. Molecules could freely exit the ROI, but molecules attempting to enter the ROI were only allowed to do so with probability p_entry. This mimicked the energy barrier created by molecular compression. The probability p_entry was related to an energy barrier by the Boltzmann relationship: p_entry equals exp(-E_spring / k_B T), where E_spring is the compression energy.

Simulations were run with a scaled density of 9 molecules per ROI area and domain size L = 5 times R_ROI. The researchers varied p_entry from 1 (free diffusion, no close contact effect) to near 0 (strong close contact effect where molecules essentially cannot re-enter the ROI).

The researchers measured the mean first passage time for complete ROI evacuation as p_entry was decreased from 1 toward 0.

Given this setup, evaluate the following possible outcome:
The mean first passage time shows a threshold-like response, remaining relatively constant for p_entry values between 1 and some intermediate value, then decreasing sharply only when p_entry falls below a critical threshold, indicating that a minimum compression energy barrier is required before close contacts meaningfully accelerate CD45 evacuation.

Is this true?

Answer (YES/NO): NO